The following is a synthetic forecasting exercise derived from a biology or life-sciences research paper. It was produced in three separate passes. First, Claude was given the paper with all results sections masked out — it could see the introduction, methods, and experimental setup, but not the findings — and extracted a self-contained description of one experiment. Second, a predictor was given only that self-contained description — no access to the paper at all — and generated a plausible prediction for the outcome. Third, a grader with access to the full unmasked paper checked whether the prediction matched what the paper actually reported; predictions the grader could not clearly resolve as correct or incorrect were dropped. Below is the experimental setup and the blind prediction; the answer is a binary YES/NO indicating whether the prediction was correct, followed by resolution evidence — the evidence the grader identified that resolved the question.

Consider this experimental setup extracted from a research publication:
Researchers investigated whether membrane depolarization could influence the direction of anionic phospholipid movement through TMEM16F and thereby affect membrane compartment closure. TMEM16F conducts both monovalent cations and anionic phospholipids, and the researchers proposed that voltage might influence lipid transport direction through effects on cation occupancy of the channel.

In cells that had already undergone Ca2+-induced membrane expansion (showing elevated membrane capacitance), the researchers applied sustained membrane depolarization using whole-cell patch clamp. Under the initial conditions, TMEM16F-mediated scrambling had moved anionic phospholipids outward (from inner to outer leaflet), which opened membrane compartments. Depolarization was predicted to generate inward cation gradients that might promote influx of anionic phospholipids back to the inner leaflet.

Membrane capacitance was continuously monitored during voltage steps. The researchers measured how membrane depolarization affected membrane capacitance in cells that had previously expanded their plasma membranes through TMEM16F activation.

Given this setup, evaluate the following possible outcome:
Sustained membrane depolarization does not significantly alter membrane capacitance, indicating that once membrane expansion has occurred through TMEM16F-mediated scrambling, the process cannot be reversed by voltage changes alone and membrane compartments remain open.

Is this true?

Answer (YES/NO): NO